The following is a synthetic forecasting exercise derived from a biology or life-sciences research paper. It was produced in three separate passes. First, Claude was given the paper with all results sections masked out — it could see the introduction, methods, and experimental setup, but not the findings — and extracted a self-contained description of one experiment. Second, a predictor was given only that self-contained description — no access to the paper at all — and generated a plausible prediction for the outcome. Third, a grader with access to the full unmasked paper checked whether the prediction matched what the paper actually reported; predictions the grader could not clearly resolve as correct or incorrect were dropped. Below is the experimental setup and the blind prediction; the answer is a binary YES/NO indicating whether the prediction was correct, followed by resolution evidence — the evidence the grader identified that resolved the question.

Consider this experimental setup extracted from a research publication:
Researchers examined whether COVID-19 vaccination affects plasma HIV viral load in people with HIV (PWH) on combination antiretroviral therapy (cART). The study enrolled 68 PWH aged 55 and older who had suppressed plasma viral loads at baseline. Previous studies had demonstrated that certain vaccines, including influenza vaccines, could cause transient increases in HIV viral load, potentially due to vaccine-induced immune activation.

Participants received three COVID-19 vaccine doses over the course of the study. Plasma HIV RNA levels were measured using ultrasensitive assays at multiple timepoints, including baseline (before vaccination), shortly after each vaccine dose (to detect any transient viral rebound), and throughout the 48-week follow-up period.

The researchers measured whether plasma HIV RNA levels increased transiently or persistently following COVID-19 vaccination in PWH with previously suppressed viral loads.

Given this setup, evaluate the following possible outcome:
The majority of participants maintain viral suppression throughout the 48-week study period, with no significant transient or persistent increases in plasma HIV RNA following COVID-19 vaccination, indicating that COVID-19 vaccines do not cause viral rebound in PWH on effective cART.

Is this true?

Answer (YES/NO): NO